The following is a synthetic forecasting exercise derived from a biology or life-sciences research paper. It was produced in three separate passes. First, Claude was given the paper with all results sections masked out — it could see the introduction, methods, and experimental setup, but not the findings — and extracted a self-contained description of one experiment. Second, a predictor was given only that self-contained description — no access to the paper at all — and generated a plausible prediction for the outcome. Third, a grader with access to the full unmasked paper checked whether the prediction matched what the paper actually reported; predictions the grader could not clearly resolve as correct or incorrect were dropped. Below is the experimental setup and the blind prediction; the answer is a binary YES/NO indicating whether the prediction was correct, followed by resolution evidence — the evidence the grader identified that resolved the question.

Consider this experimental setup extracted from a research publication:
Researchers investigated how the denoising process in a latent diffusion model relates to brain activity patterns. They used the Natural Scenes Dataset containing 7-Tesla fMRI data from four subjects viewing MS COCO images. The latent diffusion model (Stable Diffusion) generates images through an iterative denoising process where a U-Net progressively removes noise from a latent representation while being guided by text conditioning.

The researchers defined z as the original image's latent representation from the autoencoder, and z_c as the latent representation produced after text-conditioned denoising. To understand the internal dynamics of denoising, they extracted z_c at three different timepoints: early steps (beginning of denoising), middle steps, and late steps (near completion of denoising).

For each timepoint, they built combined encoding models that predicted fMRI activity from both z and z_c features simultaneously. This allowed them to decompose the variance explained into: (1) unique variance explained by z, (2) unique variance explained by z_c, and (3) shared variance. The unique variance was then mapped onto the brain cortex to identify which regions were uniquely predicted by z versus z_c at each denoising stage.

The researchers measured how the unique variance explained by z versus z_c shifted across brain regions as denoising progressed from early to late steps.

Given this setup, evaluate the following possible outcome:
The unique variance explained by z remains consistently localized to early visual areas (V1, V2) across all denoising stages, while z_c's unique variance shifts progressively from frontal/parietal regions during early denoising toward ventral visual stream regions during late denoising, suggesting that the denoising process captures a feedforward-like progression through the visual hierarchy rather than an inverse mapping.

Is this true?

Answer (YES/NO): NO